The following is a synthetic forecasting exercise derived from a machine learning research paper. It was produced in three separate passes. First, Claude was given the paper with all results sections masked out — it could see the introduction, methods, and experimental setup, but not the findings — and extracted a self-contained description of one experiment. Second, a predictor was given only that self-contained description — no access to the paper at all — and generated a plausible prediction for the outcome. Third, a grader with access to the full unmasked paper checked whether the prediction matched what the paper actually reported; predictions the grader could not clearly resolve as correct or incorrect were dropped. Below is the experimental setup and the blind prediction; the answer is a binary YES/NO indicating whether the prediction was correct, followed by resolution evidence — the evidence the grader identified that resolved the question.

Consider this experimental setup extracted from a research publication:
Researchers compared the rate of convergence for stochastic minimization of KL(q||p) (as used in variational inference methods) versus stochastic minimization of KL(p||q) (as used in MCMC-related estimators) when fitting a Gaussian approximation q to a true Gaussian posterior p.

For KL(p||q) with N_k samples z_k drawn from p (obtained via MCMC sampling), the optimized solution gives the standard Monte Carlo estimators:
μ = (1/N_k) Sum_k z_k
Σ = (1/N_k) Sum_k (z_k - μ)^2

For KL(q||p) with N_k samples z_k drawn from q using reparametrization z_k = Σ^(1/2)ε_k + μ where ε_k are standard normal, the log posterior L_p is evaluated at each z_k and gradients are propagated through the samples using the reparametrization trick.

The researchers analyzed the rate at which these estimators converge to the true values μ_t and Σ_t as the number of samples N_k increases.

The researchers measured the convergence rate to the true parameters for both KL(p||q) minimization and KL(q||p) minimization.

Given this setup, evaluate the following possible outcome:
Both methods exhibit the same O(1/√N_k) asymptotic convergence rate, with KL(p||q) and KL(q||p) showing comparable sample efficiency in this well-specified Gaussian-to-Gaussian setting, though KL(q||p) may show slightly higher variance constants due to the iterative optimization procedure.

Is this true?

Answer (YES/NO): NO